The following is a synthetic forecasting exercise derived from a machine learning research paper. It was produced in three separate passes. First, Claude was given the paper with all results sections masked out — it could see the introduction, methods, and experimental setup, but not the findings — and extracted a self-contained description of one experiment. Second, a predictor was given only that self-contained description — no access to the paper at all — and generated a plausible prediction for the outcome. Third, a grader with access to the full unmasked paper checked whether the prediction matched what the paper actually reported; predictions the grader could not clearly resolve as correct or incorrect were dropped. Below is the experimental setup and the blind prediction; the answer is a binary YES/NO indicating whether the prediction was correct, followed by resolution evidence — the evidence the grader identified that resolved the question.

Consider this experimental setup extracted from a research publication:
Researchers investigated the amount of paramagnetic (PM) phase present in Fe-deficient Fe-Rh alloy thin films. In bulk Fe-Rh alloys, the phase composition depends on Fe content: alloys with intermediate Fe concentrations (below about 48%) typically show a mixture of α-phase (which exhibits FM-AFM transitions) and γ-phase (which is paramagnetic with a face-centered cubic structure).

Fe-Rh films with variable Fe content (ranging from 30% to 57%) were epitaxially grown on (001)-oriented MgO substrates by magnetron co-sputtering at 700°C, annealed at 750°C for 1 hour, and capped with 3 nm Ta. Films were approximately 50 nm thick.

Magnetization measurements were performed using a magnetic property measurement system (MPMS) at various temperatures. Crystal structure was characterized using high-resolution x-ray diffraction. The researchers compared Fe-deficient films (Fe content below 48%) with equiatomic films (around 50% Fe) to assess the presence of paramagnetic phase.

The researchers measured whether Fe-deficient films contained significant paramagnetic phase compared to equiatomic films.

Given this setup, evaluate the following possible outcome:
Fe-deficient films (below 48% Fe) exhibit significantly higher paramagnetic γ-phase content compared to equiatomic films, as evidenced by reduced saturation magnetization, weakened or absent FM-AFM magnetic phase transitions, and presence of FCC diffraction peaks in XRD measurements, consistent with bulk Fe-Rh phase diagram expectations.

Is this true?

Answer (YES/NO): NO